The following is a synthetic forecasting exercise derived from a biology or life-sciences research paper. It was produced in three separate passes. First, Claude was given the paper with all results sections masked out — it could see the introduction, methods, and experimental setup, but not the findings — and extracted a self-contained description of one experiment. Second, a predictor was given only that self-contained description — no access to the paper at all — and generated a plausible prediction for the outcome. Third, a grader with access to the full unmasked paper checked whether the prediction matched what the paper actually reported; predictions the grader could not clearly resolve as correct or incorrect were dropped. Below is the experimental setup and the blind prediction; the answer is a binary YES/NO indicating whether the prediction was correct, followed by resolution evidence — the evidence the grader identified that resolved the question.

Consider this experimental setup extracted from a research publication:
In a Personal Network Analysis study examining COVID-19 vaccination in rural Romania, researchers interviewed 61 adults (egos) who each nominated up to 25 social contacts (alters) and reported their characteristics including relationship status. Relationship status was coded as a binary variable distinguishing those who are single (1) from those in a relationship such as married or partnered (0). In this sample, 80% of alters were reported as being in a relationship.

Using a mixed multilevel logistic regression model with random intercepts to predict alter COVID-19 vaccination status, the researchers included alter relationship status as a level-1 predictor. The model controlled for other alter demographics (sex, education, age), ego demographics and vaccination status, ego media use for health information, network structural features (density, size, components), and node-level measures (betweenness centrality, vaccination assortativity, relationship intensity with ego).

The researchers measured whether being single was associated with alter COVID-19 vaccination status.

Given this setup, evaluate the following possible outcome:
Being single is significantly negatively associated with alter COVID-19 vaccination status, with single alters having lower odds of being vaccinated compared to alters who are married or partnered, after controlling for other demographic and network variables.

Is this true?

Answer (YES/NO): YES